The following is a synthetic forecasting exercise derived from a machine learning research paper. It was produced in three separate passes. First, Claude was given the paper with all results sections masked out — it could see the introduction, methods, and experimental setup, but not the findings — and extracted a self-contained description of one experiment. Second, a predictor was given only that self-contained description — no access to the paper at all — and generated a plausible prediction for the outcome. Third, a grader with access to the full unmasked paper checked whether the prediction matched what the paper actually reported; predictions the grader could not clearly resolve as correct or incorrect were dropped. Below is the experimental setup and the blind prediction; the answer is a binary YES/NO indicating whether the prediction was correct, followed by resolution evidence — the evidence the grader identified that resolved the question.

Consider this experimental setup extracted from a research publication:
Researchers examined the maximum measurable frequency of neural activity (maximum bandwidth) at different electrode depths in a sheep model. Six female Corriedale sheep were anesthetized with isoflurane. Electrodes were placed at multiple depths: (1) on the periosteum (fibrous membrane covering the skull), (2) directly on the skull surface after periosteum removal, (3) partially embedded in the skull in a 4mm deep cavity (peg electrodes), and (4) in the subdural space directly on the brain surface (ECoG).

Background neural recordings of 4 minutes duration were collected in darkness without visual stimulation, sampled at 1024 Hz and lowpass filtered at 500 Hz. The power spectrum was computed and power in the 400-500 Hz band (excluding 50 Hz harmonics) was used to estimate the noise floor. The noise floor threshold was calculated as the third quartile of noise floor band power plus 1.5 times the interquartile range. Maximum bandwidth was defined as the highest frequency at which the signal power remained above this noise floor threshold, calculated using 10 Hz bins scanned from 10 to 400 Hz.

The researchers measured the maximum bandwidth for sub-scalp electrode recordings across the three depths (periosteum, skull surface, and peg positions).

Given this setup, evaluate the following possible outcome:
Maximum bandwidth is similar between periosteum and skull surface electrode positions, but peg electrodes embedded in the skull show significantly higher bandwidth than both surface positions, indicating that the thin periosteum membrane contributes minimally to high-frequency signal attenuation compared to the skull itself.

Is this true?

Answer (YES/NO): NO